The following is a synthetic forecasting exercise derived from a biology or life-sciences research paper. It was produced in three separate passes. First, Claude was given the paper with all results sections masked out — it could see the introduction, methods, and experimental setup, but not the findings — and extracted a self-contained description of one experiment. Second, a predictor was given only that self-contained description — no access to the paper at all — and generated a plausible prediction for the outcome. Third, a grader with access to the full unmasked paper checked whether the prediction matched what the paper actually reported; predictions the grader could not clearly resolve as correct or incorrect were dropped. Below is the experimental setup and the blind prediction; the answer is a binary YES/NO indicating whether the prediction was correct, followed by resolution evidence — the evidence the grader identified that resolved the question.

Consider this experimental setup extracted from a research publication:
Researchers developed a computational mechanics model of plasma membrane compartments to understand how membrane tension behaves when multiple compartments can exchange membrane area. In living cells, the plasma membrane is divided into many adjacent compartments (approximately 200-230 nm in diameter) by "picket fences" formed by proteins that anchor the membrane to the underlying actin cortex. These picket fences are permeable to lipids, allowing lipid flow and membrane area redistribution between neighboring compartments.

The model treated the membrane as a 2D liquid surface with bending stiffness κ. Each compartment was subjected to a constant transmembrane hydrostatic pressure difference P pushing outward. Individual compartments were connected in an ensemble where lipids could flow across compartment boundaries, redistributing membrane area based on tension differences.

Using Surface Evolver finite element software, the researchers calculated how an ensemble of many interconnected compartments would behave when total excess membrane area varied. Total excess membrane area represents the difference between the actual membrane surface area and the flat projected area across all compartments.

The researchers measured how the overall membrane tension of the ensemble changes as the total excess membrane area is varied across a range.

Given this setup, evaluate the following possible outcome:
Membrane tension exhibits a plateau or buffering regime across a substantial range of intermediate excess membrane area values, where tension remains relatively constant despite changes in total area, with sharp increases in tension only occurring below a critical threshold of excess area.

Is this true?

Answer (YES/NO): YES